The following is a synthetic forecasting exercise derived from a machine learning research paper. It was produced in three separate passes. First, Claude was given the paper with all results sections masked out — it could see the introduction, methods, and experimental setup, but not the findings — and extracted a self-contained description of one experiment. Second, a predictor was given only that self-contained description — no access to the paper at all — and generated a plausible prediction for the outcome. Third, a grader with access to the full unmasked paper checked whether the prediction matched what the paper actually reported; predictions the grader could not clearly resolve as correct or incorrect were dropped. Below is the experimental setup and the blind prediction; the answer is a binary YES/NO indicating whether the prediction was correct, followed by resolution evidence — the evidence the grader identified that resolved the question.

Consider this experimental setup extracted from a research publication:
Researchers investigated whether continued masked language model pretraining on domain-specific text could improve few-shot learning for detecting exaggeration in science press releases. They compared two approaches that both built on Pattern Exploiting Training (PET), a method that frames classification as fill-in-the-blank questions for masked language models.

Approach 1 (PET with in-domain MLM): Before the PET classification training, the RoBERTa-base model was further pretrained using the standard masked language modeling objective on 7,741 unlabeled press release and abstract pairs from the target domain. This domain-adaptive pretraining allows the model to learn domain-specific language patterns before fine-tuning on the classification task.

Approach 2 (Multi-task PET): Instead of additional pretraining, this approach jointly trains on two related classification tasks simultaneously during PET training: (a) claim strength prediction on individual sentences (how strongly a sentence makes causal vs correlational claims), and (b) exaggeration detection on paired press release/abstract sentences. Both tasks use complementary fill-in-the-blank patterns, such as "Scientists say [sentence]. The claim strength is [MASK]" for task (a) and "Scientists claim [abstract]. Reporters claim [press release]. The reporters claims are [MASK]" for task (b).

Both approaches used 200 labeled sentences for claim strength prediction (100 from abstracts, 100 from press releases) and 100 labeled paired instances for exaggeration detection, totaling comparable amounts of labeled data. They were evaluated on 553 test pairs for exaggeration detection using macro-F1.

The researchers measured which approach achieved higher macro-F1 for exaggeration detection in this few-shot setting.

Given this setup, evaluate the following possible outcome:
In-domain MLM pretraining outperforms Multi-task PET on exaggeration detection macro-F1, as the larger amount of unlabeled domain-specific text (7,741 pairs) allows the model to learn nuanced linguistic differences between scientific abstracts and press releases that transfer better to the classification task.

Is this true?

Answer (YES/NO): YES